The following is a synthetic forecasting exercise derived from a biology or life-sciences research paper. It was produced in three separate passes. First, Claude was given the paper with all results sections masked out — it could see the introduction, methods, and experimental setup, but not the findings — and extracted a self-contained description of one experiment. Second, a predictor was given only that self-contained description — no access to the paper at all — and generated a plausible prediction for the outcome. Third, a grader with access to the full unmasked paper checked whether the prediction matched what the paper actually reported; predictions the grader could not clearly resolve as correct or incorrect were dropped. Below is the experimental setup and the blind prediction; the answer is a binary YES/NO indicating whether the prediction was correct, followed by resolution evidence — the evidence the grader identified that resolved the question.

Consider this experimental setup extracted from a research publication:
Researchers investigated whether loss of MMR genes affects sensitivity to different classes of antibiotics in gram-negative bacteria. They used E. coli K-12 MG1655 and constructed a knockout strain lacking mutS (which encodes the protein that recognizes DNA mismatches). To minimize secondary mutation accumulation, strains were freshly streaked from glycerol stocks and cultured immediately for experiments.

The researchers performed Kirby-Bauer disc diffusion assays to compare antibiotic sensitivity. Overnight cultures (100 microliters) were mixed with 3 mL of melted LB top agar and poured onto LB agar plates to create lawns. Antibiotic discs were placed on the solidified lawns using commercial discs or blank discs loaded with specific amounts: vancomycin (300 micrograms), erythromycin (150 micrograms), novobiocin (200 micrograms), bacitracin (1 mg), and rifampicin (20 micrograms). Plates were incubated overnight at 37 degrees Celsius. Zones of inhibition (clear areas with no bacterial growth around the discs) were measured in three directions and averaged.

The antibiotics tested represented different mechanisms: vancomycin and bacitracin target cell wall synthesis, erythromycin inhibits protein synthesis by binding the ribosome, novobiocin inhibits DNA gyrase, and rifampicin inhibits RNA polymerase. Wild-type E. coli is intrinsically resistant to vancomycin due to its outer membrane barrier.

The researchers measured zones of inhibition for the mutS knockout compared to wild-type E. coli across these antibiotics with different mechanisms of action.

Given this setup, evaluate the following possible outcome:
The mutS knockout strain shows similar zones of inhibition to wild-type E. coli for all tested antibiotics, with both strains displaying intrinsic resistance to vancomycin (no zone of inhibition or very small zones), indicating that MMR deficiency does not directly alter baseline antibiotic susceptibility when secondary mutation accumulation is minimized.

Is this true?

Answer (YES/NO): NO